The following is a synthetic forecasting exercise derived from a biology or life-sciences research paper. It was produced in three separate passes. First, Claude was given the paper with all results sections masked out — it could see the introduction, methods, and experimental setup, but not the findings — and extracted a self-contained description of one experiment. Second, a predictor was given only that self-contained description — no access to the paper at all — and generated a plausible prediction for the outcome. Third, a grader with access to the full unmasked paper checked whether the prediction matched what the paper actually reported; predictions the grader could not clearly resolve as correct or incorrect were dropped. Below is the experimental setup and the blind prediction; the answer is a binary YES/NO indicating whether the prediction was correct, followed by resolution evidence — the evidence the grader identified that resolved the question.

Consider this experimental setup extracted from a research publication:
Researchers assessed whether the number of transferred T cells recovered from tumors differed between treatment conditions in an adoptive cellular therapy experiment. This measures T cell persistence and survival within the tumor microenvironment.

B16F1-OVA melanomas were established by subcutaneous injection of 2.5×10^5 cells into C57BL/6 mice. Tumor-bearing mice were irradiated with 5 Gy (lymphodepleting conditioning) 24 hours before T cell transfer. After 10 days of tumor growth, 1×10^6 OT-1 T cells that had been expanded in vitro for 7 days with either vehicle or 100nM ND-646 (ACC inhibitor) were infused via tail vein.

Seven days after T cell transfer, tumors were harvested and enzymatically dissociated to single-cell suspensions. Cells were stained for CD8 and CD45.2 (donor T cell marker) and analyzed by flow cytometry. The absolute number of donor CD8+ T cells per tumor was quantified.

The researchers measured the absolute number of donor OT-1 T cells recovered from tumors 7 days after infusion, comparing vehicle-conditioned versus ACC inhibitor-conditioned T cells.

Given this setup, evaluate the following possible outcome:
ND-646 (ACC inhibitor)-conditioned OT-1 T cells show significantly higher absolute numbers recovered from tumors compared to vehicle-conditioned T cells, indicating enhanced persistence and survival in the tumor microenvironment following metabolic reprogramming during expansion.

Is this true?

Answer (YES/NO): YES